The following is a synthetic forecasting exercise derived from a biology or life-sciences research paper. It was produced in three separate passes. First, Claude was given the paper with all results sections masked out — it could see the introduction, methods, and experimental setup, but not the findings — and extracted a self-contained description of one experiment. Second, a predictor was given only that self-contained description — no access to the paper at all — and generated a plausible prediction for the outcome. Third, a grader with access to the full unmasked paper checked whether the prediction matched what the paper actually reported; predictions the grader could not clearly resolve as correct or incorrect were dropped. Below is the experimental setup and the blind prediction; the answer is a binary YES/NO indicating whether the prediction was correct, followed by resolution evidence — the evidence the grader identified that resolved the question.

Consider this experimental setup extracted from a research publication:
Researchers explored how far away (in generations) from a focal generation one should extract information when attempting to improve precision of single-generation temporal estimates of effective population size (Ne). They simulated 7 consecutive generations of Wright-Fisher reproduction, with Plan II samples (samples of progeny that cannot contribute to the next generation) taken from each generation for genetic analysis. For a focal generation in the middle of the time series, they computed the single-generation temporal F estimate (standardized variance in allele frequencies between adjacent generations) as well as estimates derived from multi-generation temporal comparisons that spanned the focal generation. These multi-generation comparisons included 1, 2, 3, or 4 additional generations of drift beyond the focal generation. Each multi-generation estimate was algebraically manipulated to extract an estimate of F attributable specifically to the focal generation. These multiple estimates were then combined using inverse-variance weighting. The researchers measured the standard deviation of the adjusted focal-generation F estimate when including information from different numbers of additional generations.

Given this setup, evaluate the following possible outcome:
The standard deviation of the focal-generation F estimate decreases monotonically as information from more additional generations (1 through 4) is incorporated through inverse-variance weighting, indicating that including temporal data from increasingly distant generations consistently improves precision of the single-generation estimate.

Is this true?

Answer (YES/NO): NO